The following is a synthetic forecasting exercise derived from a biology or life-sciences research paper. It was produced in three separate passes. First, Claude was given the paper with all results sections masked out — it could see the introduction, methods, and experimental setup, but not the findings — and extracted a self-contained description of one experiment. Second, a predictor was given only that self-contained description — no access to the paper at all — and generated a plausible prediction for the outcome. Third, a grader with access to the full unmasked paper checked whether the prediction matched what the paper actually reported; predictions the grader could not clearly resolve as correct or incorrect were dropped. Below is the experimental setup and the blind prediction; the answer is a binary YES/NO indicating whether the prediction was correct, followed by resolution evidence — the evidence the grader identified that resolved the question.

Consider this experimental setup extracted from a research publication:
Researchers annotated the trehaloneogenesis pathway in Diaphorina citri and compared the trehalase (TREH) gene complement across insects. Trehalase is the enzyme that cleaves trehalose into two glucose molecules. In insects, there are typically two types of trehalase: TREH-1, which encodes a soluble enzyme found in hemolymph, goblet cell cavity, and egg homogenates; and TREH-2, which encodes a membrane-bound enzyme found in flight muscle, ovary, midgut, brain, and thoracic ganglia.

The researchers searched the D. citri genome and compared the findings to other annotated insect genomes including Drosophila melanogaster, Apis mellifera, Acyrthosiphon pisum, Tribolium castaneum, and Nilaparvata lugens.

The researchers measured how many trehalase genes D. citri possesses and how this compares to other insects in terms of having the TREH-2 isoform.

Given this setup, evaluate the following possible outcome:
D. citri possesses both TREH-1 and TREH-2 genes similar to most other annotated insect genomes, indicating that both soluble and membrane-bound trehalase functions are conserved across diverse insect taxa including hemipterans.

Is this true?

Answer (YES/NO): NO